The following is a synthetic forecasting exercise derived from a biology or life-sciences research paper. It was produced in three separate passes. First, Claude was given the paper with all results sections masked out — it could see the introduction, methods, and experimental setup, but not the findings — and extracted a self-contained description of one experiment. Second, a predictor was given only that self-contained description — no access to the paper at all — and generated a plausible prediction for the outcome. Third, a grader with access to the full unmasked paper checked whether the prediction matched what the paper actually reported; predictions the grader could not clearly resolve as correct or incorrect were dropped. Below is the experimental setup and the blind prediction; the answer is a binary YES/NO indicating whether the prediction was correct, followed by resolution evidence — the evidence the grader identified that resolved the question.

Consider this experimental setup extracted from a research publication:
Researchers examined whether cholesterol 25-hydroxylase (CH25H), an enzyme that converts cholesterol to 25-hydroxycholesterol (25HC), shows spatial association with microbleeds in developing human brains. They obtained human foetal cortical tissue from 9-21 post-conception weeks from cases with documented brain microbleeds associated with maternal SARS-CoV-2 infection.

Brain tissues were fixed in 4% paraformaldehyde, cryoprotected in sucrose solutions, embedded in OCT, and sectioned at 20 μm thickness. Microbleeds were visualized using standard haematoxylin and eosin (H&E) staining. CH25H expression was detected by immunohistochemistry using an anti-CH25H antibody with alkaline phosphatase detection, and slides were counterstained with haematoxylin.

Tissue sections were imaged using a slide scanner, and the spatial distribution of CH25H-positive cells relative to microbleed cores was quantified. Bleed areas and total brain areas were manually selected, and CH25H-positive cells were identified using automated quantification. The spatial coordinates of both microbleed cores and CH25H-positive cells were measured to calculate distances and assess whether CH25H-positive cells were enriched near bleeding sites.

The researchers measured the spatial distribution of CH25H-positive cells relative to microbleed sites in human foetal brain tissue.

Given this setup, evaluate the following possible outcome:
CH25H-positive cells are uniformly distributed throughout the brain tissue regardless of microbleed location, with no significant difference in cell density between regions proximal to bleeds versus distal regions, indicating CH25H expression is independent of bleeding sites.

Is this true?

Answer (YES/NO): NO